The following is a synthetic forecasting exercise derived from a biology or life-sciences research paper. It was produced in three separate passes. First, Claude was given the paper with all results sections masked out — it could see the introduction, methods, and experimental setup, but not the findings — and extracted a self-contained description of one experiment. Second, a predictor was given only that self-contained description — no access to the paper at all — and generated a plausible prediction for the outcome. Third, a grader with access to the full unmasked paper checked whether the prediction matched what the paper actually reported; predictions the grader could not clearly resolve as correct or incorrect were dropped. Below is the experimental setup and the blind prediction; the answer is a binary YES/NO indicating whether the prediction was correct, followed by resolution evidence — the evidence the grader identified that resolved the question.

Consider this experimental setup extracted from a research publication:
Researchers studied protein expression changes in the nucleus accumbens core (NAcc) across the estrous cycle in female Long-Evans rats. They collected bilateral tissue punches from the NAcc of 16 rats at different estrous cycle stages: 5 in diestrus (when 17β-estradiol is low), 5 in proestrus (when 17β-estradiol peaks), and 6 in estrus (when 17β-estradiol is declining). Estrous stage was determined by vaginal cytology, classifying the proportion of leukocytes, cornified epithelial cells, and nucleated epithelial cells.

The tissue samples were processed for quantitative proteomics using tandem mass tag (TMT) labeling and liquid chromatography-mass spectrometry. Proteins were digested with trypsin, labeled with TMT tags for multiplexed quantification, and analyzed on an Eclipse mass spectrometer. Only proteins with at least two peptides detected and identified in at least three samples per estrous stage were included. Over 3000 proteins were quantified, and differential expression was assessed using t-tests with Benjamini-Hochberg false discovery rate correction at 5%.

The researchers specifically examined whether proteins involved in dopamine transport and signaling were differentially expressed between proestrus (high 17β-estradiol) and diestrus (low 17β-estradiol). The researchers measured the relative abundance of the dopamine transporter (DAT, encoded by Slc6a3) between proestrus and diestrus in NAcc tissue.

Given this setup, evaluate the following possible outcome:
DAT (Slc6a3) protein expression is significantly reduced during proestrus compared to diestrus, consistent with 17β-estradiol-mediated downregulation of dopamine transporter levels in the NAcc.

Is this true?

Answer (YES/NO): YES